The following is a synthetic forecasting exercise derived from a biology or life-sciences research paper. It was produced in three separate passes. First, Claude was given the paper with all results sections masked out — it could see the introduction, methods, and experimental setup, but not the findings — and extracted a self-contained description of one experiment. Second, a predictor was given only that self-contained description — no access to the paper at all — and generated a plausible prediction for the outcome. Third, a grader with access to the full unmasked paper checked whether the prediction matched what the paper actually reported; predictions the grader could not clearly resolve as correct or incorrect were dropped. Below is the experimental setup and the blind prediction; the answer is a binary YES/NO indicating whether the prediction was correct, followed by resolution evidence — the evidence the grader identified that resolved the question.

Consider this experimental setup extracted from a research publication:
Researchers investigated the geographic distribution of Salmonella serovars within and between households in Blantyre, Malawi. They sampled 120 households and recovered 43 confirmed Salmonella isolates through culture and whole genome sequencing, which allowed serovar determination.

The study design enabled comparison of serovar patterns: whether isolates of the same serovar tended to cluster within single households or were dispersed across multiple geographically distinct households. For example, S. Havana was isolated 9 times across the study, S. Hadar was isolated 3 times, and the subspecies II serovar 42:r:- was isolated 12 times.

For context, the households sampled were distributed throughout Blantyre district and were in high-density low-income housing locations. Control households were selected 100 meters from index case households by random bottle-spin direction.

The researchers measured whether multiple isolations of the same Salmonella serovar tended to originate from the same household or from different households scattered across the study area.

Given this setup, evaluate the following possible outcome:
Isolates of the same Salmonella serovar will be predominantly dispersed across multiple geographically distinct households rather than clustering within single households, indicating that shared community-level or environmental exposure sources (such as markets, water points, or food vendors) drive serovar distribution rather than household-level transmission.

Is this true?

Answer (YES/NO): NO